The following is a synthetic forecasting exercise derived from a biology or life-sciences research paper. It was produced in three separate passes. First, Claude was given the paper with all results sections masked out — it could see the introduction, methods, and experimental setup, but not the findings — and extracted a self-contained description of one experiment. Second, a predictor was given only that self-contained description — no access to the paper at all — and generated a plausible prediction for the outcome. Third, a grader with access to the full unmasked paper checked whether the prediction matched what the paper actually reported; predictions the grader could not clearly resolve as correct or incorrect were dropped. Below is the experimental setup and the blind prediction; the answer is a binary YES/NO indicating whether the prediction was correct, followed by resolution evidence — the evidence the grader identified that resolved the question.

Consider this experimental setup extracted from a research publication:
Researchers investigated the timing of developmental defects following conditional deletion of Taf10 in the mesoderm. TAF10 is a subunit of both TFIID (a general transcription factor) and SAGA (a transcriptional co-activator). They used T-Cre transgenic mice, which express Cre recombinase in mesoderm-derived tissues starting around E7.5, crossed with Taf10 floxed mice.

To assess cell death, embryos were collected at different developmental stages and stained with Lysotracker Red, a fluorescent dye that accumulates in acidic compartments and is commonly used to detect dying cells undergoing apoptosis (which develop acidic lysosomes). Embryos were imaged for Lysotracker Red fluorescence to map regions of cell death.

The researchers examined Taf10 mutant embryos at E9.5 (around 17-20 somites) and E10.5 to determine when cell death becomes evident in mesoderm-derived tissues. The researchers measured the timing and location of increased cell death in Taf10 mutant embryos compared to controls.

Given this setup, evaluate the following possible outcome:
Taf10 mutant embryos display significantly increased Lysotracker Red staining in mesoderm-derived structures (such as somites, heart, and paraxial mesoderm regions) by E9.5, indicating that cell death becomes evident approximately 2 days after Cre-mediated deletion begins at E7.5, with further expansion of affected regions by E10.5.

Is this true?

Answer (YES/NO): NO